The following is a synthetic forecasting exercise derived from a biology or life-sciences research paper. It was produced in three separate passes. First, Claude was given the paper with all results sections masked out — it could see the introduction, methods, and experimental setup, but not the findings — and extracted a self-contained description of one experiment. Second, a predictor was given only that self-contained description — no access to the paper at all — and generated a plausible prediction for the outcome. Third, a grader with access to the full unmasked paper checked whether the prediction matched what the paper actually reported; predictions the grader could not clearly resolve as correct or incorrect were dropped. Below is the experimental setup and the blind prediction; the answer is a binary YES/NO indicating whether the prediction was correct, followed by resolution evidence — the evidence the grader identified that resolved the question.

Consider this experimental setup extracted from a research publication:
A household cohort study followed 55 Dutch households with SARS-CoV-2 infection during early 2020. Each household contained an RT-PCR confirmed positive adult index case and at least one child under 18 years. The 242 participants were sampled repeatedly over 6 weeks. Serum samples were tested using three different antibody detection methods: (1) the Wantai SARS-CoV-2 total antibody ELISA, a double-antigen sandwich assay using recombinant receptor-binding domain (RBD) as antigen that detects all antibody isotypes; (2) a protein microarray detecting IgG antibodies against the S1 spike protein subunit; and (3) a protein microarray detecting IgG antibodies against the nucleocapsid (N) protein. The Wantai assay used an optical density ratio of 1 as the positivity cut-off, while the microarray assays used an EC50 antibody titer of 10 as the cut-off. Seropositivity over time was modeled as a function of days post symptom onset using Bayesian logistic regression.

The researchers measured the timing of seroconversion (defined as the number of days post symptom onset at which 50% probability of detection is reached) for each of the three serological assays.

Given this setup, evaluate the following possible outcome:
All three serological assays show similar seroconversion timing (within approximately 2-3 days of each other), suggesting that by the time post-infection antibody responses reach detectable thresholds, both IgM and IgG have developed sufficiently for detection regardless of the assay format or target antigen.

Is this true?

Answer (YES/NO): NO